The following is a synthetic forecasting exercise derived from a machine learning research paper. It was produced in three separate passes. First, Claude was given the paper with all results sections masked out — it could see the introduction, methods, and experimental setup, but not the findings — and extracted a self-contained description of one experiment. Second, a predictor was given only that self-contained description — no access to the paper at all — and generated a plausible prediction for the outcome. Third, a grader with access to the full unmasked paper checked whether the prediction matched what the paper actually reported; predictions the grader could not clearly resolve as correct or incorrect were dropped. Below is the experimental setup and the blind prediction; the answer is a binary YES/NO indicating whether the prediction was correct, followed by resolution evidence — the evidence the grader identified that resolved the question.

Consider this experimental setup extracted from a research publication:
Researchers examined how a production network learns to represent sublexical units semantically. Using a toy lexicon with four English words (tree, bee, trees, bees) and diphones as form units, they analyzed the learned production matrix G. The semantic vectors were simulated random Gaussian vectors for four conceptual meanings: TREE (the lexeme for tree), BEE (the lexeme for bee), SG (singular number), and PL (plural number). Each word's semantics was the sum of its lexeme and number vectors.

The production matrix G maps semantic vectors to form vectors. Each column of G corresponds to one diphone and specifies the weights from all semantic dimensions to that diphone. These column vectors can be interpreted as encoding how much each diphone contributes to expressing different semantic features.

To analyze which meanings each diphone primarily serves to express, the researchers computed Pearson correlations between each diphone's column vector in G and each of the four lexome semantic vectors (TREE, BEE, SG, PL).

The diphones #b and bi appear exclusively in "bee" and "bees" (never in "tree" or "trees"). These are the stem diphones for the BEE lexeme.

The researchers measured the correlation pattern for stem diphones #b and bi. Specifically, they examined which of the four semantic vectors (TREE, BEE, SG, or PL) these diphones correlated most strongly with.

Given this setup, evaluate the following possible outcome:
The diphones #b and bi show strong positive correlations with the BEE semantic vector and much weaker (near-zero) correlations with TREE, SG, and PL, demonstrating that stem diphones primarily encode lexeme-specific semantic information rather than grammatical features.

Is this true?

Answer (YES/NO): NO